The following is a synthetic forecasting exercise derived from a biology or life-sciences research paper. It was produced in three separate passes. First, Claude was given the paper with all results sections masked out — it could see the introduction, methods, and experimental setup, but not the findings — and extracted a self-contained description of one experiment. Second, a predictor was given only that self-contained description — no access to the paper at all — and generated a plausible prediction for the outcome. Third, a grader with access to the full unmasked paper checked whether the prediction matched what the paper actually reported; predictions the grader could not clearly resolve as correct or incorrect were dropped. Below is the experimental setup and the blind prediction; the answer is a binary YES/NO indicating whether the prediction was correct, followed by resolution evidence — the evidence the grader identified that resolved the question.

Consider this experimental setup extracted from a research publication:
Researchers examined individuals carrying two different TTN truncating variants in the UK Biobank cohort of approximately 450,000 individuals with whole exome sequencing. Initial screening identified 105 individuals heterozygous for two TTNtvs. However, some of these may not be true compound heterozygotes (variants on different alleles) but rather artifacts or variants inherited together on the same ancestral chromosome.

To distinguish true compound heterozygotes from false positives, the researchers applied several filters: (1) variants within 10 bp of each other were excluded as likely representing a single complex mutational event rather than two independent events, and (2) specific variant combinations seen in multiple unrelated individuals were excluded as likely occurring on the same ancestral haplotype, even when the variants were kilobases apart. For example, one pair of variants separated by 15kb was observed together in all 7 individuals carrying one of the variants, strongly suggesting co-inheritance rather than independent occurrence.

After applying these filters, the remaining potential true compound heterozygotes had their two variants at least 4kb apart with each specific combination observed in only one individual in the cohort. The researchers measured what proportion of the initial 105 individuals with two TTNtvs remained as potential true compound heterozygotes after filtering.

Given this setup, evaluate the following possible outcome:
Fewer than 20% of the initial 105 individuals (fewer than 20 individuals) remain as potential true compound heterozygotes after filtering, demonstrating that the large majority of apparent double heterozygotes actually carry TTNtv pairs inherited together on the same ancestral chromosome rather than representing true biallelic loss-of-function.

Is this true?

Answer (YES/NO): NO